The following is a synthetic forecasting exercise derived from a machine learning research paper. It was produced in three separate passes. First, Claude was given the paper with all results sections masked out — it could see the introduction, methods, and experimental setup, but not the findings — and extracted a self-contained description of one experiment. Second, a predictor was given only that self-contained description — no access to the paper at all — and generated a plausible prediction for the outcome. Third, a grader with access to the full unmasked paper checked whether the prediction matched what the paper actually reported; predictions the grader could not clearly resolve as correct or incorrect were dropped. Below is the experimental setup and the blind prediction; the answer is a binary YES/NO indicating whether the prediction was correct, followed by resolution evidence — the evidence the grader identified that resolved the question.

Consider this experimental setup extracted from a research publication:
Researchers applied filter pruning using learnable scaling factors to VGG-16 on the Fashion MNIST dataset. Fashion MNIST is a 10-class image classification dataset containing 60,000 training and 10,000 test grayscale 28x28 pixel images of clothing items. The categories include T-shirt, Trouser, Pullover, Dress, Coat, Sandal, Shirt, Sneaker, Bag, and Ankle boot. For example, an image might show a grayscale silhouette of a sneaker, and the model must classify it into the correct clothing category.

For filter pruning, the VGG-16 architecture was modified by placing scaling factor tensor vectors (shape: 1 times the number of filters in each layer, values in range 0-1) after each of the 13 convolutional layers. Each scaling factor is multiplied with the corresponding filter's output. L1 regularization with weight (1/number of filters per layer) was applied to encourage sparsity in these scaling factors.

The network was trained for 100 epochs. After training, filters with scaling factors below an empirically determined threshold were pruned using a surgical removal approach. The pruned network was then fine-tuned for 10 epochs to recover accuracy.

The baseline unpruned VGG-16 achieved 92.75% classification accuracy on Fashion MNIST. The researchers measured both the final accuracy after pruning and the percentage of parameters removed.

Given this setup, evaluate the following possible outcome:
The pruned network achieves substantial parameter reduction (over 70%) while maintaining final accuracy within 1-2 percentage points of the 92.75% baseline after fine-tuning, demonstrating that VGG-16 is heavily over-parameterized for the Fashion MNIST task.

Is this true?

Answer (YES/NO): YES